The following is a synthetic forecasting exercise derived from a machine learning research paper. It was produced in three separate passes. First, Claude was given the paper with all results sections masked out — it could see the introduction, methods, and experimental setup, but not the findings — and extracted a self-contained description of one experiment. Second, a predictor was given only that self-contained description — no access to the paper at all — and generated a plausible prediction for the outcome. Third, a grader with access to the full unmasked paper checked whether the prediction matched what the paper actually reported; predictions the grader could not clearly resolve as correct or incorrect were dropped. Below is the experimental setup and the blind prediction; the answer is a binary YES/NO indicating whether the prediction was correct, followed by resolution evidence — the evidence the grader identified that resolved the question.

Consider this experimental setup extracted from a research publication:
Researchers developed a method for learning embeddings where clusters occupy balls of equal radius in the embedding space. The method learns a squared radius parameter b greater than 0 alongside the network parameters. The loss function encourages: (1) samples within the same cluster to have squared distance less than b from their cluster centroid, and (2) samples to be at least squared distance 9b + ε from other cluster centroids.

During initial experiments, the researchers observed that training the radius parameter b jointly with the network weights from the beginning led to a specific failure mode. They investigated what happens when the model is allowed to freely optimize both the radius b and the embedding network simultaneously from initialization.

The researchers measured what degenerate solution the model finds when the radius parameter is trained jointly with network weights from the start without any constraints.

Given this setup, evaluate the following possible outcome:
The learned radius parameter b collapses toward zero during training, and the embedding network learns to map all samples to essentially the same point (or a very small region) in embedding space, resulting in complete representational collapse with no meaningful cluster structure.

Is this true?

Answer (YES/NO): YES